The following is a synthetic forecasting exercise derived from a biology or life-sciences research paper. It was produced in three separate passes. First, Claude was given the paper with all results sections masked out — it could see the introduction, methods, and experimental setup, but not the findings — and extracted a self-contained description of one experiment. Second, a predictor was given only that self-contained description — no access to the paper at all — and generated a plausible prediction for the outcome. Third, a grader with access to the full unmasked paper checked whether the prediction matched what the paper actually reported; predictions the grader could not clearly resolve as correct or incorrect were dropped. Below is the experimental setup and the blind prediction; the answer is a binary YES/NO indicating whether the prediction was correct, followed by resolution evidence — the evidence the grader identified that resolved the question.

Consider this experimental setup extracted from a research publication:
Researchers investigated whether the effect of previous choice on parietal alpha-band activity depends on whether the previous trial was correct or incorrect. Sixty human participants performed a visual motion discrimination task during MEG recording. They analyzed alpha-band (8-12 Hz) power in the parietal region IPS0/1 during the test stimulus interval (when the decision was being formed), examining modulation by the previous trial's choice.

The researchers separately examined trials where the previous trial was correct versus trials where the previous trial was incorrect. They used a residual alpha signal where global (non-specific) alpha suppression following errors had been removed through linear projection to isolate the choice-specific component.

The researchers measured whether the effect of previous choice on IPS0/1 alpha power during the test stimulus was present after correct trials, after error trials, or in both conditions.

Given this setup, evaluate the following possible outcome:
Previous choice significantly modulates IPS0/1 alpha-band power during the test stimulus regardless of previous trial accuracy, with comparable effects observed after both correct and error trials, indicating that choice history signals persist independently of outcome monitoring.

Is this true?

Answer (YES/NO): NO